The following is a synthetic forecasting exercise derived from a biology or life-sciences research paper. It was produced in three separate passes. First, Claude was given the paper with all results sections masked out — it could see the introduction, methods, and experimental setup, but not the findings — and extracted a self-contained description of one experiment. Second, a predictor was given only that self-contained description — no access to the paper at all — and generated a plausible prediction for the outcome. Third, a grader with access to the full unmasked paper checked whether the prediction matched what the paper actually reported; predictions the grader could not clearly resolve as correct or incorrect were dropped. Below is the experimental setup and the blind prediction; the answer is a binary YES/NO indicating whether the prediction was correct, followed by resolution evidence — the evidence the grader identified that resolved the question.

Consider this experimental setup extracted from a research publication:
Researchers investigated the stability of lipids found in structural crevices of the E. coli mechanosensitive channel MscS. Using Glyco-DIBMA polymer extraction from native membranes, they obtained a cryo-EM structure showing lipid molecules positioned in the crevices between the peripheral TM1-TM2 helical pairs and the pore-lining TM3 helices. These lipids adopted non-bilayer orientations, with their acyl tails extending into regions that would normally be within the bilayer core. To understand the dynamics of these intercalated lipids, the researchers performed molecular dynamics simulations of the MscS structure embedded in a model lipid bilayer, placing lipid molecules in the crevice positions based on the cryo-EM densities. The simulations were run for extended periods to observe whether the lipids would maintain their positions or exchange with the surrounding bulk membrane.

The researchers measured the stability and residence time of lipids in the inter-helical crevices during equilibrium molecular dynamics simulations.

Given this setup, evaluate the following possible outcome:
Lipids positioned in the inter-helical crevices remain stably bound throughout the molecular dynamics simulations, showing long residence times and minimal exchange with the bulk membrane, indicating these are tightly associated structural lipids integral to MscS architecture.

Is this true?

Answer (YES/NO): NO